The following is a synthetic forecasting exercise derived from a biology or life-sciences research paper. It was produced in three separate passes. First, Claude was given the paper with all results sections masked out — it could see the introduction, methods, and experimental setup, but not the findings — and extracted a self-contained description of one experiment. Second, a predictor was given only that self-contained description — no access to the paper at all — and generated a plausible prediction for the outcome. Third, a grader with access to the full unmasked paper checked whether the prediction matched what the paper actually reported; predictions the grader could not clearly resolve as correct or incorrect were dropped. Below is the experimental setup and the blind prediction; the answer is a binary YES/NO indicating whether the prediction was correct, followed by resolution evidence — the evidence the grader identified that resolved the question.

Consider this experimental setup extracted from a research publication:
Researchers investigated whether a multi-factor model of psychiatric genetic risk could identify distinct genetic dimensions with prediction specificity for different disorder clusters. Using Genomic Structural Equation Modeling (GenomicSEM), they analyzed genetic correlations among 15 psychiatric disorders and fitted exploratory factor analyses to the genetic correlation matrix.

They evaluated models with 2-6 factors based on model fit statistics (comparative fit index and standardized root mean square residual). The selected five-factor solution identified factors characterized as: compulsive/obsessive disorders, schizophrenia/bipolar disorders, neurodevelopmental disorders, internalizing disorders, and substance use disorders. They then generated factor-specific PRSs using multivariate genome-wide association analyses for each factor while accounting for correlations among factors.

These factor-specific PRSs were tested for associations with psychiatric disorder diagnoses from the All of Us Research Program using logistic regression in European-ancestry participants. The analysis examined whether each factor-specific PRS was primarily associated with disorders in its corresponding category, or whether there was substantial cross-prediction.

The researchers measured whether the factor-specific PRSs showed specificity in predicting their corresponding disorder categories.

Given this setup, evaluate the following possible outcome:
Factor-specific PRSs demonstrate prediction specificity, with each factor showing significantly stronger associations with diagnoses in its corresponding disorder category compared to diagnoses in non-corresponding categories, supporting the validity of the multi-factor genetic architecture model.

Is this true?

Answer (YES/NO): NO